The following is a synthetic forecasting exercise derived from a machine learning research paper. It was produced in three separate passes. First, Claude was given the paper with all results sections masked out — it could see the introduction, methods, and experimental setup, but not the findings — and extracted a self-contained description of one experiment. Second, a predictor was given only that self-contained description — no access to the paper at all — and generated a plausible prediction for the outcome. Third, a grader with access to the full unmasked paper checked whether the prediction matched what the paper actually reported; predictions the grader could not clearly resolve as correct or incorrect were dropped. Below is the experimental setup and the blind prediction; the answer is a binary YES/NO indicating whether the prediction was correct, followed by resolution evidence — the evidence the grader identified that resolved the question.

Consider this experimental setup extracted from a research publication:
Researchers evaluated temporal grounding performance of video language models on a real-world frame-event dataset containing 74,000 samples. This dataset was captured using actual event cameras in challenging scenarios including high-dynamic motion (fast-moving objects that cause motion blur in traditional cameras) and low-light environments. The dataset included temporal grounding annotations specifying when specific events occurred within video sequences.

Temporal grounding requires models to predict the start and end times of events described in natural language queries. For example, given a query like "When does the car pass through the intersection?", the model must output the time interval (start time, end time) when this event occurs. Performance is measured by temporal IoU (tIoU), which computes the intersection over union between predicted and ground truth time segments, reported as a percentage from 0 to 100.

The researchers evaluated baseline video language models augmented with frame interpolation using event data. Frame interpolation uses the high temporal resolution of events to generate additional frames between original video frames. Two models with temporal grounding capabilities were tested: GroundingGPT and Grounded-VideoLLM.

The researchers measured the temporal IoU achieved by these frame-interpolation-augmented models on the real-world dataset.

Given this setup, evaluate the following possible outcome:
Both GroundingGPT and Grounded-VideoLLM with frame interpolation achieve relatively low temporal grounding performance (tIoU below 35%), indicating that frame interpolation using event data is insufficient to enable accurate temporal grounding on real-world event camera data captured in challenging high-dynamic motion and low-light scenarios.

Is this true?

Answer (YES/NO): YES